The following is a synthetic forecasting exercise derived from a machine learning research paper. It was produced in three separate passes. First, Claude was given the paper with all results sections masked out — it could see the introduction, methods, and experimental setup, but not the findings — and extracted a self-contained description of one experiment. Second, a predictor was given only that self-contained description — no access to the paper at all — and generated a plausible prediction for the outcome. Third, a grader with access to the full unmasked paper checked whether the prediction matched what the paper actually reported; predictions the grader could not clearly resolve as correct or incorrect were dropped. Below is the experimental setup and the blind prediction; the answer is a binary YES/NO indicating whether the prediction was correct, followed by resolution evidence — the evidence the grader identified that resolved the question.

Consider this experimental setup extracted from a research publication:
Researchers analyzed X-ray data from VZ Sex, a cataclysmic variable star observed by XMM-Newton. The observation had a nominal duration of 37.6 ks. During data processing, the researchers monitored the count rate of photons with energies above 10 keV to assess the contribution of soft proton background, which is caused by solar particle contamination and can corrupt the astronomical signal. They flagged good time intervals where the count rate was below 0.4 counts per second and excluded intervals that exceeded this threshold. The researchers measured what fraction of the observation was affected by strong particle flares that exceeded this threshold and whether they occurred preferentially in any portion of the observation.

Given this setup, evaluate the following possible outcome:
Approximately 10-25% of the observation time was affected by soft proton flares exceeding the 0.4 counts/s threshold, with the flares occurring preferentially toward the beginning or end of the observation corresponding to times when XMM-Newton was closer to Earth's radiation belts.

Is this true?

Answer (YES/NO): NO